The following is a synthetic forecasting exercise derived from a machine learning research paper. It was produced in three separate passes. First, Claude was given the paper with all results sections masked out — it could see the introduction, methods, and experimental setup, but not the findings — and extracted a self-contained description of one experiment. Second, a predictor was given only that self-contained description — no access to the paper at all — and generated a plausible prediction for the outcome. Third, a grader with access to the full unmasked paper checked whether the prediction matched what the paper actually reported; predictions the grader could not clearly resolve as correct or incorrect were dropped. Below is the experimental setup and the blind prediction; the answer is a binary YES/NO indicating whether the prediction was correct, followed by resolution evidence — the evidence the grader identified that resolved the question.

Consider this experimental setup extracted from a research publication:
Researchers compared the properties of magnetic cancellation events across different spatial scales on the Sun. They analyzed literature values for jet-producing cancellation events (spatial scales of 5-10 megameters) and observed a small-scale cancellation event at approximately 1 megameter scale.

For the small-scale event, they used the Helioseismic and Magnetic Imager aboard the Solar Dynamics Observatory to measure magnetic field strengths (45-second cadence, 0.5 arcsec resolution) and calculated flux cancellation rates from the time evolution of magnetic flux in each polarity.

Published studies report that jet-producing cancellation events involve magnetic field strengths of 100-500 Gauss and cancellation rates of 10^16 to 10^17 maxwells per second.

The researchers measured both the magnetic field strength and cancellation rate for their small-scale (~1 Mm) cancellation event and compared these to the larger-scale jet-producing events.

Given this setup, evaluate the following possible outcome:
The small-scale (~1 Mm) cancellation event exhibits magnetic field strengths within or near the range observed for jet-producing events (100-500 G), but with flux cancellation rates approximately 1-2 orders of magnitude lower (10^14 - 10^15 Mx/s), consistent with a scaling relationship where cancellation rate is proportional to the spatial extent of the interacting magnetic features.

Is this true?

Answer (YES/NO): NO